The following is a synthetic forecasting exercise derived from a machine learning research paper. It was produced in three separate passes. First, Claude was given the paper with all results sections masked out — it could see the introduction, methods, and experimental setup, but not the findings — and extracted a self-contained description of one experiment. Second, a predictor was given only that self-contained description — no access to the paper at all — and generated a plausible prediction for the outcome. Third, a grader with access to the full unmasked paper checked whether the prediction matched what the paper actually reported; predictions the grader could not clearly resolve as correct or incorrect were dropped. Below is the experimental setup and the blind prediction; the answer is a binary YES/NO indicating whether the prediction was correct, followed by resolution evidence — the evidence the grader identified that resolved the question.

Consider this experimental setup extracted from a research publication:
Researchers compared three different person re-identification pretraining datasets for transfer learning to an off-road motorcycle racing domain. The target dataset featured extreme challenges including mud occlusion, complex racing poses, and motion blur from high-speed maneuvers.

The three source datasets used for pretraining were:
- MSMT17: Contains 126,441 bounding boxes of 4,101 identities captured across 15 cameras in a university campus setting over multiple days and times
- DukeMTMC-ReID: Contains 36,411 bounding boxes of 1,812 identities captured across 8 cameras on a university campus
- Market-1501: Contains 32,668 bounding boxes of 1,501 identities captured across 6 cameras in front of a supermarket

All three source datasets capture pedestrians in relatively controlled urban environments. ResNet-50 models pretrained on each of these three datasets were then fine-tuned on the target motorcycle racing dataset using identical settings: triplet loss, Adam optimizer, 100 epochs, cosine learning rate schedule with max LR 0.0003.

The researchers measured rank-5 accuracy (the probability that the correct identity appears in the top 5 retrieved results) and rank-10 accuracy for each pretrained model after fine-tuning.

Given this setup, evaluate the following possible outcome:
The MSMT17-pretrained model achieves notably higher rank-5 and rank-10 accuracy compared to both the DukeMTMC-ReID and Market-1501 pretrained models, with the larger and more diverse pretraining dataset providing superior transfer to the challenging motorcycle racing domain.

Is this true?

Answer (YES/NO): NO